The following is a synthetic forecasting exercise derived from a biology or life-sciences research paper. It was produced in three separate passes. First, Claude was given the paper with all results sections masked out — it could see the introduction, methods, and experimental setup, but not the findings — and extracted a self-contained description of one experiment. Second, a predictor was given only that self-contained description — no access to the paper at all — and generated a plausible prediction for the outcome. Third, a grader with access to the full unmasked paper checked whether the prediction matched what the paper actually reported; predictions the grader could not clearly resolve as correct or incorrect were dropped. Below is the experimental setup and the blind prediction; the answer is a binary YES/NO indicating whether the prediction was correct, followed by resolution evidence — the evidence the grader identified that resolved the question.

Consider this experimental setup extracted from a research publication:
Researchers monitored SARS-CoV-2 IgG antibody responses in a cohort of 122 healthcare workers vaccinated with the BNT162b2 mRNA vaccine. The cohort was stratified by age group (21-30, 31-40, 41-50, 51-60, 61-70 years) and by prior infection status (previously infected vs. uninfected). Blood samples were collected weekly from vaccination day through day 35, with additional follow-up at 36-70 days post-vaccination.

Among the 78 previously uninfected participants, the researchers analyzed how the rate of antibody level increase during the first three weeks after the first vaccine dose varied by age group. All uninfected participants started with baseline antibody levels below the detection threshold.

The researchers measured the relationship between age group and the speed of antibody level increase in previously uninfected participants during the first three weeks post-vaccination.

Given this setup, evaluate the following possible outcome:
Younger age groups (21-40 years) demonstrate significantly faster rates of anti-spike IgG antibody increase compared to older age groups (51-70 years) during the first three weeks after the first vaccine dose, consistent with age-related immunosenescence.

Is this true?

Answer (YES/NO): YES